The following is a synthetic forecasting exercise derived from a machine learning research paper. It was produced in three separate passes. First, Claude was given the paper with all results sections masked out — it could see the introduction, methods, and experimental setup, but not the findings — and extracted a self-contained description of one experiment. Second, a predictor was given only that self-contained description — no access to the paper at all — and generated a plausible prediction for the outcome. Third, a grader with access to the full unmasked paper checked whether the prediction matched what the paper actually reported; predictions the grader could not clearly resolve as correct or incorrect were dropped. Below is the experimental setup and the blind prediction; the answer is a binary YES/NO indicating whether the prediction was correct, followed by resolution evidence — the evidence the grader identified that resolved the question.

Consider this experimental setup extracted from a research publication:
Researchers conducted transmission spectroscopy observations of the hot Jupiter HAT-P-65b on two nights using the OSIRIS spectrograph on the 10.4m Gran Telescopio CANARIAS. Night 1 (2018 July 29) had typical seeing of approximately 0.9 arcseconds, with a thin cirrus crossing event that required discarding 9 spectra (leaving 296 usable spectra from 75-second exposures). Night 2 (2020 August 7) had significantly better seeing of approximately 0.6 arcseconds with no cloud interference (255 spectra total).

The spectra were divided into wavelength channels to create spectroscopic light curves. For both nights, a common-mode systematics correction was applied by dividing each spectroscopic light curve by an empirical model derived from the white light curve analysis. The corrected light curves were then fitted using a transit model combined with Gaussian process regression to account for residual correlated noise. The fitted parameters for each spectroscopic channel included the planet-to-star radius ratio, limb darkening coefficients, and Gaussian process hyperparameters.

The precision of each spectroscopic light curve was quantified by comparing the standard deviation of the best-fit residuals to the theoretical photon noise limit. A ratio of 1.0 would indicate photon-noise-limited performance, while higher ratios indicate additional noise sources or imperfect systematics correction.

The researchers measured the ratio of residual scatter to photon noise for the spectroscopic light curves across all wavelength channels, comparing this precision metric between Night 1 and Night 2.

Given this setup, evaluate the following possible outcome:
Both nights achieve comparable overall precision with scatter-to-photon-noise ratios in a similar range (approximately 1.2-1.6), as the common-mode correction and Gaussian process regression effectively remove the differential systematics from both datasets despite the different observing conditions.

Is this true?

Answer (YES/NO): NO